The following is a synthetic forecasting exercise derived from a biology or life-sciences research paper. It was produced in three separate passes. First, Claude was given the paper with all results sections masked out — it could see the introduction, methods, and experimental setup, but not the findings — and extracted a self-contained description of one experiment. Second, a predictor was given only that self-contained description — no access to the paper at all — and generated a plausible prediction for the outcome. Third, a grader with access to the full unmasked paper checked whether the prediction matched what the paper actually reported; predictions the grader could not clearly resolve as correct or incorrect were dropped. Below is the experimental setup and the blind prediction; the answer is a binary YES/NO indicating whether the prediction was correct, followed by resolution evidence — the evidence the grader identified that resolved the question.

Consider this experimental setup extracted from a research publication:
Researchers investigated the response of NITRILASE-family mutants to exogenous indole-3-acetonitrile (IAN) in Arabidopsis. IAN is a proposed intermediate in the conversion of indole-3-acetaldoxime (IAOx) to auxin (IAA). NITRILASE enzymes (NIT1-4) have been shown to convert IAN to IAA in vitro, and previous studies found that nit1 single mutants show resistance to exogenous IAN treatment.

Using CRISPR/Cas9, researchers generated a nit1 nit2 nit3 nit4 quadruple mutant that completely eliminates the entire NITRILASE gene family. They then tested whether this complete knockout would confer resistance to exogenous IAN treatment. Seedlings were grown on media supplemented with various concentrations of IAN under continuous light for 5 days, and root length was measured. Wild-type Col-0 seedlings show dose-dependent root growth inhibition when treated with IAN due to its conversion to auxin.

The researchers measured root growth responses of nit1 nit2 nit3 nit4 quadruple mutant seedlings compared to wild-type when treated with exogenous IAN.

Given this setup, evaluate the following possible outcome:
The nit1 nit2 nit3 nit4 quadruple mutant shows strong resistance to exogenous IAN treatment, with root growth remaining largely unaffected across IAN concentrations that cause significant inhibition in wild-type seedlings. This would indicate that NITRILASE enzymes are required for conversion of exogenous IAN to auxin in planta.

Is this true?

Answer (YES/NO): YES